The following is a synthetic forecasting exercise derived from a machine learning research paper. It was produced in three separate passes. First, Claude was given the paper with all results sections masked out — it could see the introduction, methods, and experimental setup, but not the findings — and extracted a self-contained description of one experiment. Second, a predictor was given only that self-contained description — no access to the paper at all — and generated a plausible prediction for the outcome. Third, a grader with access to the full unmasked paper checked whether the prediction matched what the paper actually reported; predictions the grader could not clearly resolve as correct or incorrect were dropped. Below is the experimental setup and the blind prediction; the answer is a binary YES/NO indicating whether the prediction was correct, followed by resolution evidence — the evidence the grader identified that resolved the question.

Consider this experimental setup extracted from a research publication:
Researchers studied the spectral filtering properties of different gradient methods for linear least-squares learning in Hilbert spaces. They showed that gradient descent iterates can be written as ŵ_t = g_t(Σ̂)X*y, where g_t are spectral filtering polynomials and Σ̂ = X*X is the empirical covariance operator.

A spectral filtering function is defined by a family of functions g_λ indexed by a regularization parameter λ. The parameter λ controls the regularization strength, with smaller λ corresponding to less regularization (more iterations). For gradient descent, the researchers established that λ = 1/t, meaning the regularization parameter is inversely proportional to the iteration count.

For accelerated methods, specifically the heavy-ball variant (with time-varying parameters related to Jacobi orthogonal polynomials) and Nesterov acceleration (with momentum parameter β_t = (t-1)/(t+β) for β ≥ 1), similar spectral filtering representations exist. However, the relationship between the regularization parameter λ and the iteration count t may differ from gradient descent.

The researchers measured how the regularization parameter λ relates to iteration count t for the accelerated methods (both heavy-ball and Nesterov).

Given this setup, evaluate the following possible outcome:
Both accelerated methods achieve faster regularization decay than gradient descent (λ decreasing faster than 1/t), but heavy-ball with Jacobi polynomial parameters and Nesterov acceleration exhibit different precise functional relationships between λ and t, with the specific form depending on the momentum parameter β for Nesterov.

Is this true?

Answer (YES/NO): NO